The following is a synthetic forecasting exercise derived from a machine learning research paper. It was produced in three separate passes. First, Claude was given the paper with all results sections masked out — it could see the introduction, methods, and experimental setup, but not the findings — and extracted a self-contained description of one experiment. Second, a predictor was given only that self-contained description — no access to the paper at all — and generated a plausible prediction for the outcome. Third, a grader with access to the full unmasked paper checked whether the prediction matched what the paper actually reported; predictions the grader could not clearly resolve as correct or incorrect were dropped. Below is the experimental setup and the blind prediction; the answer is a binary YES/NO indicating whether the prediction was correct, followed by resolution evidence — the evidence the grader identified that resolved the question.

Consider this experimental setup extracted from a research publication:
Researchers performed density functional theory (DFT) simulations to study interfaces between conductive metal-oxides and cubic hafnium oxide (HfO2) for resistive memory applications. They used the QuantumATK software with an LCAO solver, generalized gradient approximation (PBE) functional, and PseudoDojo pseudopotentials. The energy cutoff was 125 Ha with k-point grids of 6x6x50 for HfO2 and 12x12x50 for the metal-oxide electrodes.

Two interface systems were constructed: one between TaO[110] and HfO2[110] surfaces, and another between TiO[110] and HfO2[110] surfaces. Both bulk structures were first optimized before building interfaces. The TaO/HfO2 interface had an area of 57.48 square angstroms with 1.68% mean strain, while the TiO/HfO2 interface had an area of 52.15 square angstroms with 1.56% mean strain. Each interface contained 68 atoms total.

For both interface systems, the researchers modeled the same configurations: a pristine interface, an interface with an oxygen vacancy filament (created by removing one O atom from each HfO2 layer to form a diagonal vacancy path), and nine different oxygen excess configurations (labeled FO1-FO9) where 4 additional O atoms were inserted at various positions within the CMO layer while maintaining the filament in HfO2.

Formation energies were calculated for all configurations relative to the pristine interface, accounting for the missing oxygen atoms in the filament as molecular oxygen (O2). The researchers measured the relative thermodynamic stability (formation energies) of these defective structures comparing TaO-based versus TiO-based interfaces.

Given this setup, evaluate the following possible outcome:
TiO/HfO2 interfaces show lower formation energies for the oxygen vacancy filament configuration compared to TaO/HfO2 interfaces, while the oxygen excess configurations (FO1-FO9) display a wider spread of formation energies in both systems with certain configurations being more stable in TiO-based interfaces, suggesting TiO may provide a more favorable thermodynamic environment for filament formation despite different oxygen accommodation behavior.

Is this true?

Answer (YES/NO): NO